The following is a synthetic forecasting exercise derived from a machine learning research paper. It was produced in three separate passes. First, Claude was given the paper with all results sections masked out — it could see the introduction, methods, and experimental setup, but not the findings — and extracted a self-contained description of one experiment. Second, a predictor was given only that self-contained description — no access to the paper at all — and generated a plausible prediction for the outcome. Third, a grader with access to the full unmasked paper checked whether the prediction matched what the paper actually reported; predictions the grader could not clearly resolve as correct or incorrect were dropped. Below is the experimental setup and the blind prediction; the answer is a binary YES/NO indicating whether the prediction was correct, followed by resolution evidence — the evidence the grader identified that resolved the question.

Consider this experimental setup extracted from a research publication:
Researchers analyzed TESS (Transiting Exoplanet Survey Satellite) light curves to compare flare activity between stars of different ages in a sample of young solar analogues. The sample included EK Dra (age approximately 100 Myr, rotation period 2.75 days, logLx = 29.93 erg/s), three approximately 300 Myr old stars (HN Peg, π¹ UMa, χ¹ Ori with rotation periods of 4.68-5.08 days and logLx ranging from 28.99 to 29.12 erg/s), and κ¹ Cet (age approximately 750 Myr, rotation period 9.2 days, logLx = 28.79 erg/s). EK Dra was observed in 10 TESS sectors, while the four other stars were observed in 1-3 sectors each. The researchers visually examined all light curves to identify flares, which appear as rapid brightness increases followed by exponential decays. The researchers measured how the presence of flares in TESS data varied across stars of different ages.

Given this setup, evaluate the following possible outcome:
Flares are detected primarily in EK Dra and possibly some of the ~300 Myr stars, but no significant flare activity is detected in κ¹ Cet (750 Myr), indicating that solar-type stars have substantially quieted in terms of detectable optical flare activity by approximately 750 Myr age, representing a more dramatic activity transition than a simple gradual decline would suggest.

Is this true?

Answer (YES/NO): NO